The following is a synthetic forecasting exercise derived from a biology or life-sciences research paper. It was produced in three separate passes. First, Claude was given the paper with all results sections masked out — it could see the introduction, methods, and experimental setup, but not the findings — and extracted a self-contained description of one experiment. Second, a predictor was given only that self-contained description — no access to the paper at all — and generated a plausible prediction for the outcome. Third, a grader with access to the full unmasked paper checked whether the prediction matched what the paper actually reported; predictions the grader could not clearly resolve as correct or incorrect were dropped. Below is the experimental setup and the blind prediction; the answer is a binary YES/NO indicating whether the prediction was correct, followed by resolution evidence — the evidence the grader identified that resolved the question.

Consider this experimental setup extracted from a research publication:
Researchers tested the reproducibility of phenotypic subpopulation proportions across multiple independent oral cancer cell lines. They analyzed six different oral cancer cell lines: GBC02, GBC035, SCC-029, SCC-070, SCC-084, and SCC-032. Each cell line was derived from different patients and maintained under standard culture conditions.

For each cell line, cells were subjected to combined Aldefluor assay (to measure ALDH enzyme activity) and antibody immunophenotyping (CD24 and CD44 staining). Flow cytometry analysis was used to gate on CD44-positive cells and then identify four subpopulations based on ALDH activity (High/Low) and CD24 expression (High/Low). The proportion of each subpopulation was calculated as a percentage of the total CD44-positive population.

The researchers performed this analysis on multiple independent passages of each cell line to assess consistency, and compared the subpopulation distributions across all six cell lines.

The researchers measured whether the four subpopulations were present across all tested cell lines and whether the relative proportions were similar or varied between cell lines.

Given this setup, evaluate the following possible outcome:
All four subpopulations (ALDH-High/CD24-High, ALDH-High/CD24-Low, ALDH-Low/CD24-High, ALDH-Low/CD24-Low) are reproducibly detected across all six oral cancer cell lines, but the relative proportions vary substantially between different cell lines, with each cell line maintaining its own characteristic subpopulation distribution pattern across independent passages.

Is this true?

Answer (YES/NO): NO